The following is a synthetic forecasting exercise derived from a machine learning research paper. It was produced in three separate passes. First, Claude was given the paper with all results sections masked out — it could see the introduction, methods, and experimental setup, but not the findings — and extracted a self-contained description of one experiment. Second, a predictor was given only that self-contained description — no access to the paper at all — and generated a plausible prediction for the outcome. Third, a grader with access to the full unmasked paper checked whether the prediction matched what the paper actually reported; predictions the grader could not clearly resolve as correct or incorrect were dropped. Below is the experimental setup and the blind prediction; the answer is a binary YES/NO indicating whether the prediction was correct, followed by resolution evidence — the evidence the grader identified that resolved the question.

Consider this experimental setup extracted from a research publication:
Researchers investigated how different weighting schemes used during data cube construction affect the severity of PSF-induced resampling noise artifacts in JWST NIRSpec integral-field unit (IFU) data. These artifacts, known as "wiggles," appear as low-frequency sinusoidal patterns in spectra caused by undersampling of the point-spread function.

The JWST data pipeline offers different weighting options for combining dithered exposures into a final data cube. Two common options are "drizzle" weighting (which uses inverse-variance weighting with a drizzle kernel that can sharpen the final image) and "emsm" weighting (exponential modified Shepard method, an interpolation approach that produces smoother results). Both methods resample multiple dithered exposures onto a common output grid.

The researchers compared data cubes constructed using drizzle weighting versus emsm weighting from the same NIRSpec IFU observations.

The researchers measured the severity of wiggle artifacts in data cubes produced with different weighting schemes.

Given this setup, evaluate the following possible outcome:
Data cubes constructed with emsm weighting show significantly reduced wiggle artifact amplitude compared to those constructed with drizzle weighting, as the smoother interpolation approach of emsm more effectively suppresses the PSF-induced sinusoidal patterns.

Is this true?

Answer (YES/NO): YES